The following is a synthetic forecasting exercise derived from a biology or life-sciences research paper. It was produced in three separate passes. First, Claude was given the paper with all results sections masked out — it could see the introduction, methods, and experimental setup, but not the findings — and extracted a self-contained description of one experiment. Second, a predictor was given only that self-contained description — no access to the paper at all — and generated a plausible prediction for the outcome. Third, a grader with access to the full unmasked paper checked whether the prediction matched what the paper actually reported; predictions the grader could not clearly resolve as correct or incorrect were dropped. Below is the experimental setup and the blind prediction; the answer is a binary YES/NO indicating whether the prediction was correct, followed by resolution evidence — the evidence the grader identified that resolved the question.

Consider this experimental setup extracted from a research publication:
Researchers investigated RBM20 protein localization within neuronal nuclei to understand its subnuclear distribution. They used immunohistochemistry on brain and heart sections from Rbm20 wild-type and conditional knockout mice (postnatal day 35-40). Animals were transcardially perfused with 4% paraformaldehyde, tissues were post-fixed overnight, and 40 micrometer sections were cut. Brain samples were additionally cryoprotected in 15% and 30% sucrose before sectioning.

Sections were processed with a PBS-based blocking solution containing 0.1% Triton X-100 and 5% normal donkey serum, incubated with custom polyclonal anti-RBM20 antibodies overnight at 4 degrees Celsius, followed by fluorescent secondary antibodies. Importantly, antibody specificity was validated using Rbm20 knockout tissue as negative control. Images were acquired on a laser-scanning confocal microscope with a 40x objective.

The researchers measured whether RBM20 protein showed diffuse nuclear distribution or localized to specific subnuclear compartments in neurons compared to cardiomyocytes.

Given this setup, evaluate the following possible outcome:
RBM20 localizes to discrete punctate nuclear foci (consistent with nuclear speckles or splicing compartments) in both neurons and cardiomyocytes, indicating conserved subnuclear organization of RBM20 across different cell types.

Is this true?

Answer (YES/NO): NO